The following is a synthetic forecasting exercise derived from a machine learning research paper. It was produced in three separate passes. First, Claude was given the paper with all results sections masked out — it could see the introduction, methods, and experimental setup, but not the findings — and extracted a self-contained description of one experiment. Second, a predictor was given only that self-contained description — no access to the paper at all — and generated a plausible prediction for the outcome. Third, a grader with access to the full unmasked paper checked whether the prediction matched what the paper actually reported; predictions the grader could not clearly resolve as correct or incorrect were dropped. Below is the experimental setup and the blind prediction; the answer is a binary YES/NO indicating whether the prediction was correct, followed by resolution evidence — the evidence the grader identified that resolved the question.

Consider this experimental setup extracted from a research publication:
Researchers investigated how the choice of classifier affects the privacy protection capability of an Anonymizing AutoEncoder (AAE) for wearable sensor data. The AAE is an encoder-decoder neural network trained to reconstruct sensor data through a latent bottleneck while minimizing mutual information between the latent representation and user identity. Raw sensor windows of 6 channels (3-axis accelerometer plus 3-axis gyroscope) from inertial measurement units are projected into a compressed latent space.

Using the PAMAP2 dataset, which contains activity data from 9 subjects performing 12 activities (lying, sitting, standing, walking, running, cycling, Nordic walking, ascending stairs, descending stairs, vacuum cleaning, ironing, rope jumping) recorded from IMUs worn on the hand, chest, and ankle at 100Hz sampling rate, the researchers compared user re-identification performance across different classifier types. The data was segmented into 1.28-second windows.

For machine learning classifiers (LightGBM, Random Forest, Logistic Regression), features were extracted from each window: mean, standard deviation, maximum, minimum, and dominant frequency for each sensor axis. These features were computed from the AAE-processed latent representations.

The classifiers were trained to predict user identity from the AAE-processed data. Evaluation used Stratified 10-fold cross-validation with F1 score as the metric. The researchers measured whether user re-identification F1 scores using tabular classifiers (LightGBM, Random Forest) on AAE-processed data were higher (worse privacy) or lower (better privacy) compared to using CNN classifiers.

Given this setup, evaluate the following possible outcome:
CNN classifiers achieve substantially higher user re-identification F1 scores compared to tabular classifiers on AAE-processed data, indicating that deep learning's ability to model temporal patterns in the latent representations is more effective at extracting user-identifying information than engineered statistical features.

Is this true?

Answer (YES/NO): NO